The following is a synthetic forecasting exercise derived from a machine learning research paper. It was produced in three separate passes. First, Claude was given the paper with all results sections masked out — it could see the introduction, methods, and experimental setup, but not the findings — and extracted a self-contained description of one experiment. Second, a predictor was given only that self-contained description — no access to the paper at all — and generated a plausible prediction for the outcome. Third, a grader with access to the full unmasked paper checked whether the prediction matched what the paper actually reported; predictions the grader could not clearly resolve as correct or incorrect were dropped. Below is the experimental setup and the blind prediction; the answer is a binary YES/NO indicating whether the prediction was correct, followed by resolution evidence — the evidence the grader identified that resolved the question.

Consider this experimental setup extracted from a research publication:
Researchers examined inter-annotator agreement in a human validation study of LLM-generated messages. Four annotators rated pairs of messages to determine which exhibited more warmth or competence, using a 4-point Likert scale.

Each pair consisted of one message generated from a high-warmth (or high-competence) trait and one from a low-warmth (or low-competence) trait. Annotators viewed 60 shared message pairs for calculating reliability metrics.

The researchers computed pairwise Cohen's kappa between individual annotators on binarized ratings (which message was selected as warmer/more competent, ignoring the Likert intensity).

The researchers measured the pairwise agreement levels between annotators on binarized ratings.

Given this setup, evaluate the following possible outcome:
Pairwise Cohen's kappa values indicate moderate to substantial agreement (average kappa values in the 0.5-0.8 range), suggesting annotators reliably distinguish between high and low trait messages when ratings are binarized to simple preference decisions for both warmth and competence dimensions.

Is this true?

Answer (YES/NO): NO